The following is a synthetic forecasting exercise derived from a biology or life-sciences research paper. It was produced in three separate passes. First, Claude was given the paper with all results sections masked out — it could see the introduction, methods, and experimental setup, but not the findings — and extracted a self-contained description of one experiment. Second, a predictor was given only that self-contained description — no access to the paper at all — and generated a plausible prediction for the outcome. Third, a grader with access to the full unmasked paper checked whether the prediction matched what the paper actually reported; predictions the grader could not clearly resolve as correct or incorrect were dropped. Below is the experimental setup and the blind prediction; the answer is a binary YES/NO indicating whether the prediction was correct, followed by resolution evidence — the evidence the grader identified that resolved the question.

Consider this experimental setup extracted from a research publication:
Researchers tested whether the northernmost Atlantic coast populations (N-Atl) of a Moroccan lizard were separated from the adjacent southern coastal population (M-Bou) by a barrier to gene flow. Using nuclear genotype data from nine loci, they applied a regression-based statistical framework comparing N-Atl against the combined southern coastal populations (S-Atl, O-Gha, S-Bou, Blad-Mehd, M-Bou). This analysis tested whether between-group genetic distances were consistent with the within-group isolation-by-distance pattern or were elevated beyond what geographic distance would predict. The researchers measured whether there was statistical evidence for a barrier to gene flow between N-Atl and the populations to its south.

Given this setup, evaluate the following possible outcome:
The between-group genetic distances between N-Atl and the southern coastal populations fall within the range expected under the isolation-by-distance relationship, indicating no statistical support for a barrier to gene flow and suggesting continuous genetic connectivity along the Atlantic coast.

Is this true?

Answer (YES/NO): NO